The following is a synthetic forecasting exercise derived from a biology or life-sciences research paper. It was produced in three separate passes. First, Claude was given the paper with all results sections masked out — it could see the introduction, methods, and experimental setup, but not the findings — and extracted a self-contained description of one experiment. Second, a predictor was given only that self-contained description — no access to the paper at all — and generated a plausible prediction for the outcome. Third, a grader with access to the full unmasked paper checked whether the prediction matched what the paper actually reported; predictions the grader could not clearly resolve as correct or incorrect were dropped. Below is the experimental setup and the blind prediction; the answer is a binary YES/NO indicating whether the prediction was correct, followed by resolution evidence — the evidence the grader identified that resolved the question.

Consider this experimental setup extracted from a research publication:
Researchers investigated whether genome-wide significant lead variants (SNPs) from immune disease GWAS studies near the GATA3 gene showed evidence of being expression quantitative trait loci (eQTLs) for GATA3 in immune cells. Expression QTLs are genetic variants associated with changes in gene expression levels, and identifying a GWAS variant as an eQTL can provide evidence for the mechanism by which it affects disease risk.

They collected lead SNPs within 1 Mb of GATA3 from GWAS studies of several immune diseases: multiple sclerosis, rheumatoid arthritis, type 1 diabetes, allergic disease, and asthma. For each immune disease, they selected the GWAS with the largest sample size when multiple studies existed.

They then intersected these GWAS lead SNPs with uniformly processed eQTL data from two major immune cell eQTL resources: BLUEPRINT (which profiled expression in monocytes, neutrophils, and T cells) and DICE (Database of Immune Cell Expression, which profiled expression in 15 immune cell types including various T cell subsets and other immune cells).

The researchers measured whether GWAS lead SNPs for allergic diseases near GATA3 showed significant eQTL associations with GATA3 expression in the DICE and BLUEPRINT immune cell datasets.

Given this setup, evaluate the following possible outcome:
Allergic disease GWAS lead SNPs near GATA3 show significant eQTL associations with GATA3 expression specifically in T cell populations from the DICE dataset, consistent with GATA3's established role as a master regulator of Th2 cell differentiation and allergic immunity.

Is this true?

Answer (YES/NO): NO